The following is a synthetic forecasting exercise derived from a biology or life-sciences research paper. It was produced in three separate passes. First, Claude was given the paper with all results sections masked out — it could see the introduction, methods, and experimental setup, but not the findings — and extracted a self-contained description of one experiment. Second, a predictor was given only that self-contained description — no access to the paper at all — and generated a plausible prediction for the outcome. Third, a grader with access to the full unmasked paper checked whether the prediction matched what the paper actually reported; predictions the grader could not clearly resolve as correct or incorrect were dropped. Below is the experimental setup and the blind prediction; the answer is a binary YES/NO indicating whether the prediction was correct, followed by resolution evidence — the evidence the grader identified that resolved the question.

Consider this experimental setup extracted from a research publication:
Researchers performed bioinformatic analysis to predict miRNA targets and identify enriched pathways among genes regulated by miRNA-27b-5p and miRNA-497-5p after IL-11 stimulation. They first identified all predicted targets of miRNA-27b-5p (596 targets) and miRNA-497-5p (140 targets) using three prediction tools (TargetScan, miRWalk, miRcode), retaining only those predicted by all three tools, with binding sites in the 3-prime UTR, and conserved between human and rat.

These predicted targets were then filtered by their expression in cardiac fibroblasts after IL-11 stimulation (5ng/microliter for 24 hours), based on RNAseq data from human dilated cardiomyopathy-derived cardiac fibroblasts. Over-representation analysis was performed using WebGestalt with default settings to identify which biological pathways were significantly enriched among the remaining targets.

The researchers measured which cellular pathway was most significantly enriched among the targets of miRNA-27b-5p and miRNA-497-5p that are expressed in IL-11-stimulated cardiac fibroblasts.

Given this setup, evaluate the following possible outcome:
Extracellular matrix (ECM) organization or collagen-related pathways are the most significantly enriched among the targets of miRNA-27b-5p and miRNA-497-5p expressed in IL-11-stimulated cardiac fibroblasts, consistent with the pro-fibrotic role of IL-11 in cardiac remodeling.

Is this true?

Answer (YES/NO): NO